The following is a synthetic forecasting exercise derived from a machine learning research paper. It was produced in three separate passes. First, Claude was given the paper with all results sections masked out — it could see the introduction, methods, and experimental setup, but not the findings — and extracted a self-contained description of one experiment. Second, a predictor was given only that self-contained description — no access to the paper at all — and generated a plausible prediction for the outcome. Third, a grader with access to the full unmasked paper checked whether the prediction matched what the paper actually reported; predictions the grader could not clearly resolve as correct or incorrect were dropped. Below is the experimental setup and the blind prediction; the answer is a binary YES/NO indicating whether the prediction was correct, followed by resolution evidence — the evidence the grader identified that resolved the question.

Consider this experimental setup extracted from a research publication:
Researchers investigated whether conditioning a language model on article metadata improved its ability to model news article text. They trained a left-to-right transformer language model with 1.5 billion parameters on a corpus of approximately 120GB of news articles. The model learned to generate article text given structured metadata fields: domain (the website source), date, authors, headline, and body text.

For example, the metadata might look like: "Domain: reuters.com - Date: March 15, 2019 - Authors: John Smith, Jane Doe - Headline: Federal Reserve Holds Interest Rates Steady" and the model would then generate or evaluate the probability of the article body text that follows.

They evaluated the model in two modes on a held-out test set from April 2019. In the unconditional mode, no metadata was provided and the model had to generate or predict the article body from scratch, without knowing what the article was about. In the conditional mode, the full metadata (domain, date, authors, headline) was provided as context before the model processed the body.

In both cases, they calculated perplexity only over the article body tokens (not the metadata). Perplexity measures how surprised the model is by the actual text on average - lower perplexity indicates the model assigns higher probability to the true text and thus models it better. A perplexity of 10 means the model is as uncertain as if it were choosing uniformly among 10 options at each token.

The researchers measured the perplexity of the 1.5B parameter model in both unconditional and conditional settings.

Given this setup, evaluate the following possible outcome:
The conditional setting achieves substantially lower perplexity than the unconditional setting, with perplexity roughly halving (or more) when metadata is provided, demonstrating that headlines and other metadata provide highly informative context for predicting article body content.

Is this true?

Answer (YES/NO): NO